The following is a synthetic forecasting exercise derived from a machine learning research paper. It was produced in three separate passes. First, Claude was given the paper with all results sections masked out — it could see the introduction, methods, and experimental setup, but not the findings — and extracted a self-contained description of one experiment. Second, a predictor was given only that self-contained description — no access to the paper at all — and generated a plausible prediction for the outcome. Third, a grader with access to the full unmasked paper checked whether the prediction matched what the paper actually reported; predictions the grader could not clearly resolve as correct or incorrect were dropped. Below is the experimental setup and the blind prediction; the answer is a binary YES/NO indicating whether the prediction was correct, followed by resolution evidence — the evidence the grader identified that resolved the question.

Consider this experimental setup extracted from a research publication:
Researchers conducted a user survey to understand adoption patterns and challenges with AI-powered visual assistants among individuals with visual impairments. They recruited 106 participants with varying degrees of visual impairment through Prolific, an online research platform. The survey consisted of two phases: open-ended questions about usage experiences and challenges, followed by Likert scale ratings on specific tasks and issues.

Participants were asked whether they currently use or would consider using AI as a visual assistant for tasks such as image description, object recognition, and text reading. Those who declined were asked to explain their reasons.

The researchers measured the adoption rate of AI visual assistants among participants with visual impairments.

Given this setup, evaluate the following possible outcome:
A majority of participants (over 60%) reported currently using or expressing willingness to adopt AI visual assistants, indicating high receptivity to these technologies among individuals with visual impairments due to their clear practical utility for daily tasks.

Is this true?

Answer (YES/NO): YES